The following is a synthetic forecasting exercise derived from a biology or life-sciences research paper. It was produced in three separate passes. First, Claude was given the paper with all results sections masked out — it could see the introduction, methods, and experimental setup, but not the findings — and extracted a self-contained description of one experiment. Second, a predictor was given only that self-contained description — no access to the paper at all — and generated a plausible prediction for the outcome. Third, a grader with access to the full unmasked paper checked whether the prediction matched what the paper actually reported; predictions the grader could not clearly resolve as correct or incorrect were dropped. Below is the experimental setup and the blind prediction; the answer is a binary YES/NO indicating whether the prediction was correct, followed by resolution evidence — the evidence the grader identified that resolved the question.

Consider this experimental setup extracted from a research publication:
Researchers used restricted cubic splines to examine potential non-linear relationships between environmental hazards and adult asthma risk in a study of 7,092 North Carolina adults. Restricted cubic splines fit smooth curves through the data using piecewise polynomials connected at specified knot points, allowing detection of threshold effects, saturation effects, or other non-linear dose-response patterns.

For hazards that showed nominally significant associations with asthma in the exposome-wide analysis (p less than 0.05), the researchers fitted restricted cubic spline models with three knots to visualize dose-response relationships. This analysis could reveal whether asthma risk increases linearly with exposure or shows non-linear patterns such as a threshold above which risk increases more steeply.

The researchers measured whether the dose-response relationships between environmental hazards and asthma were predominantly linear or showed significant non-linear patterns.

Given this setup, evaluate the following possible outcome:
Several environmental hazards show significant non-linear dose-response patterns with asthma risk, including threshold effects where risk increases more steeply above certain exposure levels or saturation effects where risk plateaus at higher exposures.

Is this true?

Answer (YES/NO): NO